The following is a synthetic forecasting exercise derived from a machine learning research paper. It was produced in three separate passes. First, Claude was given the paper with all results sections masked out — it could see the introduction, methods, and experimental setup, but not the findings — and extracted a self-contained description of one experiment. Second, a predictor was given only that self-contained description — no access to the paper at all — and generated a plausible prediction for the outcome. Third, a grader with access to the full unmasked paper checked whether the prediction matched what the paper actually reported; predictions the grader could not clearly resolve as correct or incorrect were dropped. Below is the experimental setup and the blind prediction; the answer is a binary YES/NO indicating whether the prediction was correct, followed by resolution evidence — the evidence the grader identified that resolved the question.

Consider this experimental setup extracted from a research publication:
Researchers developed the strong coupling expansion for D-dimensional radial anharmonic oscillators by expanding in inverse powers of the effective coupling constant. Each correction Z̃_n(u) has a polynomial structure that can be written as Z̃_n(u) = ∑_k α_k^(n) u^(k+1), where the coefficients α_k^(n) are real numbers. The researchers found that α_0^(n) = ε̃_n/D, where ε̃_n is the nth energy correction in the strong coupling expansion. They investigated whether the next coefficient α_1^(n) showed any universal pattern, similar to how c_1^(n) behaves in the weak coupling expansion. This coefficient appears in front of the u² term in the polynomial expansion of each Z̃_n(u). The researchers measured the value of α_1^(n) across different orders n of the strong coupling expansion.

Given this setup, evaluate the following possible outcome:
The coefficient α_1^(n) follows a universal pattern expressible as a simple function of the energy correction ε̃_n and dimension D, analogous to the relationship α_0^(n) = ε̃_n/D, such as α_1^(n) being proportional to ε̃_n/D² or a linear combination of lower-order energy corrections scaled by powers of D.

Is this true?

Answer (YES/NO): NO